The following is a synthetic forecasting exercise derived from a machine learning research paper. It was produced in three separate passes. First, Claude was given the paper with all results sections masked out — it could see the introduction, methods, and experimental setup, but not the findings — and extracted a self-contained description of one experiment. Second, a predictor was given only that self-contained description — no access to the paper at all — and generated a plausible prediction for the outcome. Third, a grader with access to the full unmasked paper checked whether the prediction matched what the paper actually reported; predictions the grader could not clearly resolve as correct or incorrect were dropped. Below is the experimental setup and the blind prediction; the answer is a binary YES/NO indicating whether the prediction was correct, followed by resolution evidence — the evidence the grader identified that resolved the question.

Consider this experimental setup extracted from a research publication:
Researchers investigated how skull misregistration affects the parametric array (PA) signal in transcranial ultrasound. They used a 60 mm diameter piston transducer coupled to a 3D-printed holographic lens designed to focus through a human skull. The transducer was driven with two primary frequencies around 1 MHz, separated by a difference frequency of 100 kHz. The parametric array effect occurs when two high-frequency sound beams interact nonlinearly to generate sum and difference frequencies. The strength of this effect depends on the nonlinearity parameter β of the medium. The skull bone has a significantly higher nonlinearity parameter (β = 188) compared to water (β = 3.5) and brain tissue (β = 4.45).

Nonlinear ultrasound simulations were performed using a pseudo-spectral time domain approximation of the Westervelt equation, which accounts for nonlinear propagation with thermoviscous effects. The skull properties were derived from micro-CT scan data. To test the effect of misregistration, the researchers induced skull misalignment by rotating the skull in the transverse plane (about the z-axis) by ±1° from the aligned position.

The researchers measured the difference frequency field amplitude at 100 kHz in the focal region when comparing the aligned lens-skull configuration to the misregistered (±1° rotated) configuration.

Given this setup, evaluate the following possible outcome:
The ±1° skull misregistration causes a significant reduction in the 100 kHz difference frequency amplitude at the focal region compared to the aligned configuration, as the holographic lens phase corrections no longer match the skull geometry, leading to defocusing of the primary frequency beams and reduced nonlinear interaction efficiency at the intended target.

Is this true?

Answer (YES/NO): NO